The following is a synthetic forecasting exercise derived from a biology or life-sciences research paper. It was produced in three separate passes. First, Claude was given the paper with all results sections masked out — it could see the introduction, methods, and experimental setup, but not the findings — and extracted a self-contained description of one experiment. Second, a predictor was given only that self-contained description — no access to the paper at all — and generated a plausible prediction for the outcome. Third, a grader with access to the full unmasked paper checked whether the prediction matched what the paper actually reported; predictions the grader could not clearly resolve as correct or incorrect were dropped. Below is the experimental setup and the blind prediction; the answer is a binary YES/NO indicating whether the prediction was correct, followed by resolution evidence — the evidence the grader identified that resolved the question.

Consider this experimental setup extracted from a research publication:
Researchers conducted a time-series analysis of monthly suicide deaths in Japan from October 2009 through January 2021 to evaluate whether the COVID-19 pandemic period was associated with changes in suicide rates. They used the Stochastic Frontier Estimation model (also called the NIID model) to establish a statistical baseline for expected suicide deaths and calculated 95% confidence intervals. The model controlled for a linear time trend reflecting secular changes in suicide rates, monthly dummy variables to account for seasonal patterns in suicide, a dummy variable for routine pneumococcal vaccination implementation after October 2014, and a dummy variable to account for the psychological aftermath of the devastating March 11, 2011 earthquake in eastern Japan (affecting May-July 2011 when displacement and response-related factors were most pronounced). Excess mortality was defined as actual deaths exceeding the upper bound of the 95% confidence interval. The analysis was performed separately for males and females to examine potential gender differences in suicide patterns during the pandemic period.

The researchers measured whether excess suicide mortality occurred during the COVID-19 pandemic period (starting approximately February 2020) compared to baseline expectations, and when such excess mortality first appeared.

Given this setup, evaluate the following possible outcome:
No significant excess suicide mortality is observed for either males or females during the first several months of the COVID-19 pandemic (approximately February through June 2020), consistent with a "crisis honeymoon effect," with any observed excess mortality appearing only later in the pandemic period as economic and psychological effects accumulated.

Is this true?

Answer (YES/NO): YES